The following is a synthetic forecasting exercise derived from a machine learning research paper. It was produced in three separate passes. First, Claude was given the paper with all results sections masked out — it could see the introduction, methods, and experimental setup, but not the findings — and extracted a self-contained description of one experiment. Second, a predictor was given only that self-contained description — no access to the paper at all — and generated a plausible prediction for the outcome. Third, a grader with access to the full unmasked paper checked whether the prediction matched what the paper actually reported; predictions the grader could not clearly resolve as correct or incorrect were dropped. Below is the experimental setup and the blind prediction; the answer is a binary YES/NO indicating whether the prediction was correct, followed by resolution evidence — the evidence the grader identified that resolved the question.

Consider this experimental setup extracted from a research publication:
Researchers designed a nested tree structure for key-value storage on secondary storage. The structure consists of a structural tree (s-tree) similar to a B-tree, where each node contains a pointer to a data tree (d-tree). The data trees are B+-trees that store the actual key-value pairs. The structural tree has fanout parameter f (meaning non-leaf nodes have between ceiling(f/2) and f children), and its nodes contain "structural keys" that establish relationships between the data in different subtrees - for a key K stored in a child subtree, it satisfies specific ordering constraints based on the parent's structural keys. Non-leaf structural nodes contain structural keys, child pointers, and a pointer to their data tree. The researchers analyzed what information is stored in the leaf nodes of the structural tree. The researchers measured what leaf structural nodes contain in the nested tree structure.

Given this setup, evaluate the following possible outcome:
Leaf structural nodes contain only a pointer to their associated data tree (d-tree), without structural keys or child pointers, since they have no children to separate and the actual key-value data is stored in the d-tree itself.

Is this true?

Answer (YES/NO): YES